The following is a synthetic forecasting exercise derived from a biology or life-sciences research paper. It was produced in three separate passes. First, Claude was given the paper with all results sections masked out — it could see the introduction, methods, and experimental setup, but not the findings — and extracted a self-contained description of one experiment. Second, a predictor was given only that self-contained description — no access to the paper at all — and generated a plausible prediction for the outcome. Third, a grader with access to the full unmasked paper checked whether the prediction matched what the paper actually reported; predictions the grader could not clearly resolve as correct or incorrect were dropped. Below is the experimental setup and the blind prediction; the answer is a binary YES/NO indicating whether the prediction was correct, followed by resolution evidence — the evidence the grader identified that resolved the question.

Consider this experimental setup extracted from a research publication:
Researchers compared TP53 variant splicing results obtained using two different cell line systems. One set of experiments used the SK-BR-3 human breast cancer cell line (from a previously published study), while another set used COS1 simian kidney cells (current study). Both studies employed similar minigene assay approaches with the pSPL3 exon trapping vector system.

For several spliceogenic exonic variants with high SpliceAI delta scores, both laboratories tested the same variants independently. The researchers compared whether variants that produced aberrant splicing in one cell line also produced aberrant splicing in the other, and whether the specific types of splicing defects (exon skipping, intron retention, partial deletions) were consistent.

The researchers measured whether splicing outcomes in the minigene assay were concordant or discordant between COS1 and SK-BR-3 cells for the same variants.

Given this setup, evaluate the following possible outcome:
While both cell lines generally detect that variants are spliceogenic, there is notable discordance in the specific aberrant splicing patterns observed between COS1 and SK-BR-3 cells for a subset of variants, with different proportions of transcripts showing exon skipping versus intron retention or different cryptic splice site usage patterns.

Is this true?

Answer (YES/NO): YES